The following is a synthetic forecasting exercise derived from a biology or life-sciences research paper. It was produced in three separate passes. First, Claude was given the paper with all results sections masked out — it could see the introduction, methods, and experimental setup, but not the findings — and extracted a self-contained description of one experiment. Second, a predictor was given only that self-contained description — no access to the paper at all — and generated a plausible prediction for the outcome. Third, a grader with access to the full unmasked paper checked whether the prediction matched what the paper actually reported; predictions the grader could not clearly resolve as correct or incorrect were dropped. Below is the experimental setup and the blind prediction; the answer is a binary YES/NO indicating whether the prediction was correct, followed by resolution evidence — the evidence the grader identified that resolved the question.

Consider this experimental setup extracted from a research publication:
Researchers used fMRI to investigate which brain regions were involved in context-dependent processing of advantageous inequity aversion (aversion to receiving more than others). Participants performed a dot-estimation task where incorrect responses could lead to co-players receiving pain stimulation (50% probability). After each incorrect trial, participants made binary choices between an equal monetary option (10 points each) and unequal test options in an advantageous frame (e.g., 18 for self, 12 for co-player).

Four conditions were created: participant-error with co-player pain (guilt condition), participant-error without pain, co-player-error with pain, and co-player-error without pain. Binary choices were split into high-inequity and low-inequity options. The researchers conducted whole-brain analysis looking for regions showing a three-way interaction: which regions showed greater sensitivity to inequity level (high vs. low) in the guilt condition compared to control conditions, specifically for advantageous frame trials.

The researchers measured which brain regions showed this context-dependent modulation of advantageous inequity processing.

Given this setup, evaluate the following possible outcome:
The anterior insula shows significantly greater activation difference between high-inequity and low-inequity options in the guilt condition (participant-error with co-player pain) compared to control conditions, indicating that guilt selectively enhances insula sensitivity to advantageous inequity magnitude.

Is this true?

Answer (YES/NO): YES